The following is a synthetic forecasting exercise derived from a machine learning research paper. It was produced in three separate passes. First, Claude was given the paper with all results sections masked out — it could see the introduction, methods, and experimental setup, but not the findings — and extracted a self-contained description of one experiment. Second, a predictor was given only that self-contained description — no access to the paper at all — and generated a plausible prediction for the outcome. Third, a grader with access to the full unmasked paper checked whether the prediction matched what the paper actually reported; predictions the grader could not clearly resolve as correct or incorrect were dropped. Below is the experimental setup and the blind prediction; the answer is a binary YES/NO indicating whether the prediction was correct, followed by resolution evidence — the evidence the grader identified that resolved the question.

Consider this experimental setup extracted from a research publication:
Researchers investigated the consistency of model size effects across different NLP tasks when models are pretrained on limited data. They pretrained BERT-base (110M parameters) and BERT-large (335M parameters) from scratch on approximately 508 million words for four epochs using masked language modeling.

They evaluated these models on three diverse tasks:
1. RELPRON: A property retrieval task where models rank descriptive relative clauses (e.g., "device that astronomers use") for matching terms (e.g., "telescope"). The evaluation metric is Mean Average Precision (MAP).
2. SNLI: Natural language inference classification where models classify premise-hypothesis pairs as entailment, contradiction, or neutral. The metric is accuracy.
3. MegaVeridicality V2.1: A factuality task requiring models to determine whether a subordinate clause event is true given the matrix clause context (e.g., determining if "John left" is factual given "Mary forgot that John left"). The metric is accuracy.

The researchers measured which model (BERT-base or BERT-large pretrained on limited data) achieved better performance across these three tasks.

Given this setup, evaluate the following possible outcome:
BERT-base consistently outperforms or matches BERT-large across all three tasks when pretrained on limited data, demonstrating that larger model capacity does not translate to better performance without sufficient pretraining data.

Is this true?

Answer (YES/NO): YES